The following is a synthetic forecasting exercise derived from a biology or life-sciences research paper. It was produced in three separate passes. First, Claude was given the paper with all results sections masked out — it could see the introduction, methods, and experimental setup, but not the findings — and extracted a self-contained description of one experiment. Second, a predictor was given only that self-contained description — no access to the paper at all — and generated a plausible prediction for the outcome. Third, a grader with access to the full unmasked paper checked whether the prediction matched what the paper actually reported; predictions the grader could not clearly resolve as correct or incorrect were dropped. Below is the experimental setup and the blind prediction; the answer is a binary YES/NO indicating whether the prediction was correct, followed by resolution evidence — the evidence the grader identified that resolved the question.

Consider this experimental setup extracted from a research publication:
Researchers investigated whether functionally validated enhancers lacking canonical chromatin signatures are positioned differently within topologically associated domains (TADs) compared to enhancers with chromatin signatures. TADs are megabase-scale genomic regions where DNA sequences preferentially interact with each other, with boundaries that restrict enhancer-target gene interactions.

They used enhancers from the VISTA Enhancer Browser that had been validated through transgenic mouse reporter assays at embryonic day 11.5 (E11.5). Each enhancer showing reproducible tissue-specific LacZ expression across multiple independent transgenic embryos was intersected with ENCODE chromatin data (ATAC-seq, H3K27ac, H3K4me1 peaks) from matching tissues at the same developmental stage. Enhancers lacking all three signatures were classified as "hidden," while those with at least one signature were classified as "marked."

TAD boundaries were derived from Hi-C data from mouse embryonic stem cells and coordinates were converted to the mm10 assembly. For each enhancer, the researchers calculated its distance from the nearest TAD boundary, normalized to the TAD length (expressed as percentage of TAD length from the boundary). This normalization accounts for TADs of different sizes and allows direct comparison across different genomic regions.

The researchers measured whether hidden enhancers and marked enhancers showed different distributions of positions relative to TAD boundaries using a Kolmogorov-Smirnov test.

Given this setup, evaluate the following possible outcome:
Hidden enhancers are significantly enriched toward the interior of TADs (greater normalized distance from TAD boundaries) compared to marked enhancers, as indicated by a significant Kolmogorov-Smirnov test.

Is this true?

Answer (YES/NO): NO